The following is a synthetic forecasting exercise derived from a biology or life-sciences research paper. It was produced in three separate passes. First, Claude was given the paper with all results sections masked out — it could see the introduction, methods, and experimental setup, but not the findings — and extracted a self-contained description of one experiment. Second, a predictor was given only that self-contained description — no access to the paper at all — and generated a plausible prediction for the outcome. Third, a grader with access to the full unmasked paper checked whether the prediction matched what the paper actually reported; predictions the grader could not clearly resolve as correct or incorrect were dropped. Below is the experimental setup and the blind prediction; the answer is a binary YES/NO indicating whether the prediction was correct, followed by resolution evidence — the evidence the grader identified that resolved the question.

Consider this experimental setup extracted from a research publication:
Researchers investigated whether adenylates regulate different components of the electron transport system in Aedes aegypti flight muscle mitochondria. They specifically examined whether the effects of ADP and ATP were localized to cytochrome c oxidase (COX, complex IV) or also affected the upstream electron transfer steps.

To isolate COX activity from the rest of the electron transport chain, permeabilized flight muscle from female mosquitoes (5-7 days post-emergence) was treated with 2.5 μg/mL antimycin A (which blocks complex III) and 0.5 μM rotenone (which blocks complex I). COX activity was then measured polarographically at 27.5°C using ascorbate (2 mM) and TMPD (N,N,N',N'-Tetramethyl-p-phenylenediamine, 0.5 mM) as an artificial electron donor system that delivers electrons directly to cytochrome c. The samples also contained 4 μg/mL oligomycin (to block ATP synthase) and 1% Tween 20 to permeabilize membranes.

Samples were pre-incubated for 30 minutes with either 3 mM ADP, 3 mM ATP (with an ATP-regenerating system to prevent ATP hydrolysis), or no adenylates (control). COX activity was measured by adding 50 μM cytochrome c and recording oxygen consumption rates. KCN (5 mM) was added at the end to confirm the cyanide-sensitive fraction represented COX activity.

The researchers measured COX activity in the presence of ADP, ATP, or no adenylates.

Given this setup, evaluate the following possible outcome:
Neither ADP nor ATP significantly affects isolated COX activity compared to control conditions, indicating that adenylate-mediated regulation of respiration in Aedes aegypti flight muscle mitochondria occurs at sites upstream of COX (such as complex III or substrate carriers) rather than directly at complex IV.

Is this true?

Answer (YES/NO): NO